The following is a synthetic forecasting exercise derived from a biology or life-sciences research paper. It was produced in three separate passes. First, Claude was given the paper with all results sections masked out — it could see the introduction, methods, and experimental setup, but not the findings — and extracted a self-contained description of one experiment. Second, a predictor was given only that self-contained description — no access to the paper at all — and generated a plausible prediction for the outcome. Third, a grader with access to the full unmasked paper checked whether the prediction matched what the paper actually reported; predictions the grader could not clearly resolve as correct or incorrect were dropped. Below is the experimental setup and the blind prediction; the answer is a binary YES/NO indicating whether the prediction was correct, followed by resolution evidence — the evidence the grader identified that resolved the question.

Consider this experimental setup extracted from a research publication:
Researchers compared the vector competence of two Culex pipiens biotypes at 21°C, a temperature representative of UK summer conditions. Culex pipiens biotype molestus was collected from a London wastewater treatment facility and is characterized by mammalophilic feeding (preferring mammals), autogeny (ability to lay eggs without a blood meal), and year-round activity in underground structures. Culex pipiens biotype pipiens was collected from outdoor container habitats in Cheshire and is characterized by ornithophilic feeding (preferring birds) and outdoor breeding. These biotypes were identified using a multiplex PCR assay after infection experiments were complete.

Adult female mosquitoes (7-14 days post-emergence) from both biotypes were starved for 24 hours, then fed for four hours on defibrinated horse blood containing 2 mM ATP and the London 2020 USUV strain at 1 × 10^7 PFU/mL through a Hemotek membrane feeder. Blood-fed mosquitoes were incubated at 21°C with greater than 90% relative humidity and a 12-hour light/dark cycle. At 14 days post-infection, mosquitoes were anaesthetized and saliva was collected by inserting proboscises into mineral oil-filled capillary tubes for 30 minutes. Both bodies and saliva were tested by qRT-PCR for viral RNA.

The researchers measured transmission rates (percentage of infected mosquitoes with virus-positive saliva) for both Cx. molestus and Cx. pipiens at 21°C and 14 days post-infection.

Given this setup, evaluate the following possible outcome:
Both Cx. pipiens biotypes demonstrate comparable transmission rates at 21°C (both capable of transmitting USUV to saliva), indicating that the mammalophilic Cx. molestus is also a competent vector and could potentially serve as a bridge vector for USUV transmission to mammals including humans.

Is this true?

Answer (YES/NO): NO